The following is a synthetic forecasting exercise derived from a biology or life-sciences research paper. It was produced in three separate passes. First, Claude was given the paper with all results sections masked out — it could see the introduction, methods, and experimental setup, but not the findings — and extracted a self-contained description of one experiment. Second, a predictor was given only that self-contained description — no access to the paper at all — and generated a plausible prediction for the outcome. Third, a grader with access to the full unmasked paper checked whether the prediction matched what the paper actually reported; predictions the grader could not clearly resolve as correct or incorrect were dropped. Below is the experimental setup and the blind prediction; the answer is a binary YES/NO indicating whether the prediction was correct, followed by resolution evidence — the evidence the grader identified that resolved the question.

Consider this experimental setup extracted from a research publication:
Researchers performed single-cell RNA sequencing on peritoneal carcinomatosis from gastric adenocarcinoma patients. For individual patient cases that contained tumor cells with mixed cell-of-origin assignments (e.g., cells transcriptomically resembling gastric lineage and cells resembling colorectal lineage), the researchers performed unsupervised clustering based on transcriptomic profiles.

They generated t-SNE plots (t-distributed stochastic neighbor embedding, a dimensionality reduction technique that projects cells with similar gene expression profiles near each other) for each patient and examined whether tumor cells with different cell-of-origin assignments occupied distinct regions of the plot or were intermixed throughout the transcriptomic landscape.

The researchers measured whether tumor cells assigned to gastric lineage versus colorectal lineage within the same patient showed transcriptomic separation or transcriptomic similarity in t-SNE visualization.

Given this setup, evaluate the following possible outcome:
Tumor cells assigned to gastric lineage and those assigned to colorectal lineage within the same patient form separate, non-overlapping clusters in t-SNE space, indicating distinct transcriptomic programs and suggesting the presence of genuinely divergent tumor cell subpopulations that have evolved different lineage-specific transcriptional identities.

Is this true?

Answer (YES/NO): YES